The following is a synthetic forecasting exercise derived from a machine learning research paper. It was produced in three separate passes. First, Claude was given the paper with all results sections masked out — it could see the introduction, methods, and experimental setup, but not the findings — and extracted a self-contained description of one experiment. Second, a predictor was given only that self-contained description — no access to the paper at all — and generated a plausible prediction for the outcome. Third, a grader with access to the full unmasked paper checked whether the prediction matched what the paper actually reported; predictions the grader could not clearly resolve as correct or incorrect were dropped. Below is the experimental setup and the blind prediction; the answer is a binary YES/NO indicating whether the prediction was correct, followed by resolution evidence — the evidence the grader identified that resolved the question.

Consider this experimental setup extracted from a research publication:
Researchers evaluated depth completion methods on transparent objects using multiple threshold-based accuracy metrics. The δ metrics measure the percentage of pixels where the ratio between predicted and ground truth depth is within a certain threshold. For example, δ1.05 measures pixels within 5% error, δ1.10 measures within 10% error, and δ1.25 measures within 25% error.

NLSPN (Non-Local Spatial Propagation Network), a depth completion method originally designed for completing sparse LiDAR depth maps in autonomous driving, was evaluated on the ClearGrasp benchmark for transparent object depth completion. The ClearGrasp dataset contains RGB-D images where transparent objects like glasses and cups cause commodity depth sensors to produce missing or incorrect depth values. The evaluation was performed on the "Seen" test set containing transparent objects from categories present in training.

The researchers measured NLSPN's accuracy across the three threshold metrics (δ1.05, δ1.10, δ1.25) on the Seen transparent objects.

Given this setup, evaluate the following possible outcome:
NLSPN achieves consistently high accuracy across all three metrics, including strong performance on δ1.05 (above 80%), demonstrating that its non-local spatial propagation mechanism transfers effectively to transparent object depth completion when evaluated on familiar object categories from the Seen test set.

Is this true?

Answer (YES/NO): NO